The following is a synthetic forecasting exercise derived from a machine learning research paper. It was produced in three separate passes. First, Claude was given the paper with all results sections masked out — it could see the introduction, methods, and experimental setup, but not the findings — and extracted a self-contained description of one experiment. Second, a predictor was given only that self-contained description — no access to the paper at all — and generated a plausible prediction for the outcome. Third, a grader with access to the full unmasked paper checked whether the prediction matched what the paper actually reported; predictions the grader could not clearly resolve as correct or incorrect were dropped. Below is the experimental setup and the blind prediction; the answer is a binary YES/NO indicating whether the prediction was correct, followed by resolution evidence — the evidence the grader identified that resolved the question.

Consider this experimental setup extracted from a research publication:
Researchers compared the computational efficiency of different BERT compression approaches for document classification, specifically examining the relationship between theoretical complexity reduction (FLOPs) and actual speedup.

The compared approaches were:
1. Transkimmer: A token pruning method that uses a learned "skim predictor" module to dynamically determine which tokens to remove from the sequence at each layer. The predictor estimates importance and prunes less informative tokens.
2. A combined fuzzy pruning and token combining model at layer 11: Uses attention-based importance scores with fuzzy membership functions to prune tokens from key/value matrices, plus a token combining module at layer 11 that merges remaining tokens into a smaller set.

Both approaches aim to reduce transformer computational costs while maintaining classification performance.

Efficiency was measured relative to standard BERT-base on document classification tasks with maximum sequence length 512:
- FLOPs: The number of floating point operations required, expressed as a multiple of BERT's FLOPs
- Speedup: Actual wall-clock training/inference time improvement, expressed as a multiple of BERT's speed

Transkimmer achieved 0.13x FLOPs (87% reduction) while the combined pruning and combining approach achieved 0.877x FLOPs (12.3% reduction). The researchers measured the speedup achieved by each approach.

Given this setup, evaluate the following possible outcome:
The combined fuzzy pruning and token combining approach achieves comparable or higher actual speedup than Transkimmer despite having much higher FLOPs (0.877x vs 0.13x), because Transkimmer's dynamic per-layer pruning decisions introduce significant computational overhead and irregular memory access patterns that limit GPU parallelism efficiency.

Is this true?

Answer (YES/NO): YES